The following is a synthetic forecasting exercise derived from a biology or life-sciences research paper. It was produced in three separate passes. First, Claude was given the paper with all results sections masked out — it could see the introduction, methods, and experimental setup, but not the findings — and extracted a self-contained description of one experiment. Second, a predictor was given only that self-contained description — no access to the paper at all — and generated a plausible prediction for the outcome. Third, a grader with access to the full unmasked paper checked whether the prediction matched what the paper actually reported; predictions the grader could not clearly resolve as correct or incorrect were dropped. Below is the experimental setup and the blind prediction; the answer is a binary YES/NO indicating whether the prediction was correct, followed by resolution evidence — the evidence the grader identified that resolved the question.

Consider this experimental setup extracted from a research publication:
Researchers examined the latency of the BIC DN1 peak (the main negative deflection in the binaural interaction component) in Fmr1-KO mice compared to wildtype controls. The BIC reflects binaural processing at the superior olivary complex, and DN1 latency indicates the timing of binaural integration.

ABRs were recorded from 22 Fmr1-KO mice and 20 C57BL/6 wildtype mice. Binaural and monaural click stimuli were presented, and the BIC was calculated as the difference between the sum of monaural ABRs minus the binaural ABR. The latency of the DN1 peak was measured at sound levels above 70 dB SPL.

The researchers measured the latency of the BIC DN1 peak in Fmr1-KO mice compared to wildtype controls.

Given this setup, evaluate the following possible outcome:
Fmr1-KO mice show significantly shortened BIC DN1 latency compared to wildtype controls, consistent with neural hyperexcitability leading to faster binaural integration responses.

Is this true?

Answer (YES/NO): NO